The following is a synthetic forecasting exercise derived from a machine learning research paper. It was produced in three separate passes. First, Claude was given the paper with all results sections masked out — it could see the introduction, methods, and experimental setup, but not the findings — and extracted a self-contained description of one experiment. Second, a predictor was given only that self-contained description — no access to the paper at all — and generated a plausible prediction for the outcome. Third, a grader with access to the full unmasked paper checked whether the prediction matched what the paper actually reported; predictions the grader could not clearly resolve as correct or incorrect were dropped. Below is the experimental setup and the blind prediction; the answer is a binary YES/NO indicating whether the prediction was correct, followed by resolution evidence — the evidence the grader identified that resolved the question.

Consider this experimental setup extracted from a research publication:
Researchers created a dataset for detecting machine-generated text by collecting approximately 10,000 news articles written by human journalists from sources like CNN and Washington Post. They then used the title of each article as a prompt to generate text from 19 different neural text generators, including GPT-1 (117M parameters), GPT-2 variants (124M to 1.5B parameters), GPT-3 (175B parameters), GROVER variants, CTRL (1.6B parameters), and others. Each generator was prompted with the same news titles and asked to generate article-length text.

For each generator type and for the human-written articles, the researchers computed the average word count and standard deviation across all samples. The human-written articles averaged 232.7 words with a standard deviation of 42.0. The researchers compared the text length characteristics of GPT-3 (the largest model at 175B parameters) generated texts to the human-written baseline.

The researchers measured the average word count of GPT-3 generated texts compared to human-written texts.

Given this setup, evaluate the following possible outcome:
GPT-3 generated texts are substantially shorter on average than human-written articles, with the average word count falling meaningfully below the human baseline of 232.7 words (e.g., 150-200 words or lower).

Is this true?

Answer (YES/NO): YES